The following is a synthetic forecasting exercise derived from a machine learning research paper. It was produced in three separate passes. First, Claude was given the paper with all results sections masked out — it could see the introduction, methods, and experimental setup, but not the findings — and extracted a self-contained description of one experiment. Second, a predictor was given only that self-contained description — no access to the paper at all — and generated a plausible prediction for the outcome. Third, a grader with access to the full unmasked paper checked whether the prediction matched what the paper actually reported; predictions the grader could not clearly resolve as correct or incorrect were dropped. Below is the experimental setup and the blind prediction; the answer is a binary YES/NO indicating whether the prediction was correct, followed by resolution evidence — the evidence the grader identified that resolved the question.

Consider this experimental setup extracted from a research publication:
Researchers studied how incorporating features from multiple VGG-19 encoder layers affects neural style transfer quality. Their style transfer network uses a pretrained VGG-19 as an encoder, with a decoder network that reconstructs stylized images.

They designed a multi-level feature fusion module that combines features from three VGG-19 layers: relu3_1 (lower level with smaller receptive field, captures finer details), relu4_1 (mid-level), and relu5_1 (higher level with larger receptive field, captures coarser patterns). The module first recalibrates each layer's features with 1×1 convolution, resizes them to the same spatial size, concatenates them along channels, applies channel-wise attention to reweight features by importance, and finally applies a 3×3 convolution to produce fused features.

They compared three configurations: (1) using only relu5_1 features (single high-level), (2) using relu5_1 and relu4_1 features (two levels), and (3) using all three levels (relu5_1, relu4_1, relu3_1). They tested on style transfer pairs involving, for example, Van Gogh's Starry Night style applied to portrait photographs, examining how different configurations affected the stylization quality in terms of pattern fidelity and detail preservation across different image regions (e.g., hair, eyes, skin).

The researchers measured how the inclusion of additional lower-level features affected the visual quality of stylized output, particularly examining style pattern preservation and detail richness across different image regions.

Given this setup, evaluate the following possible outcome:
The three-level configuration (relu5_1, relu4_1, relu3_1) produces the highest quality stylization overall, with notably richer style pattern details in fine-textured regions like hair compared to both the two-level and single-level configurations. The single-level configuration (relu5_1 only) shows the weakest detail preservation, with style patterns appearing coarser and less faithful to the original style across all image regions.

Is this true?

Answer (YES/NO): YES